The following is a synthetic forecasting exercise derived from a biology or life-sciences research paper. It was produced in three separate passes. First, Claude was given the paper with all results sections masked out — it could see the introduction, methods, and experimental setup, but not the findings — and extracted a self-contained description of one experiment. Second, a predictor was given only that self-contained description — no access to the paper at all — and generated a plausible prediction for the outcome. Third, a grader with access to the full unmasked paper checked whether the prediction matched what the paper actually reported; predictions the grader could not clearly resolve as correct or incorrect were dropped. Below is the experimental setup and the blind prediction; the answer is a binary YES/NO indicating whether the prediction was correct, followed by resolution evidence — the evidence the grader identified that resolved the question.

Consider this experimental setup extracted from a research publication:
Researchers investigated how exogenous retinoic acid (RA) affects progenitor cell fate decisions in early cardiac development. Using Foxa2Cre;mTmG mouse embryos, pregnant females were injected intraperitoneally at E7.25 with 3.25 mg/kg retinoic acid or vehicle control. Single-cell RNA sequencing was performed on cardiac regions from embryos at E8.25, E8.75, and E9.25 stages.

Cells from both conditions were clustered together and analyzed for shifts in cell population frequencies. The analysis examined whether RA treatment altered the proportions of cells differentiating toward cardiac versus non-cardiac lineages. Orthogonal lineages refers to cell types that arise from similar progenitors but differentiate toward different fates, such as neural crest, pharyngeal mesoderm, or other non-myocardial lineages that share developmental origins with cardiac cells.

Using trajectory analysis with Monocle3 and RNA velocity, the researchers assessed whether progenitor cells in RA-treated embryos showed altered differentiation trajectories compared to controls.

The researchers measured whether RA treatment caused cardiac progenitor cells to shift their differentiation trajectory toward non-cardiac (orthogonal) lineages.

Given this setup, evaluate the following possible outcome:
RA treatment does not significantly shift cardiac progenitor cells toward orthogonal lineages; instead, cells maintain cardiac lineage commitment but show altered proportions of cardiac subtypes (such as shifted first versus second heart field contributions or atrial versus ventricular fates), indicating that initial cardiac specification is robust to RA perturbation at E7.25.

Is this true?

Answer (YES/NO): NO